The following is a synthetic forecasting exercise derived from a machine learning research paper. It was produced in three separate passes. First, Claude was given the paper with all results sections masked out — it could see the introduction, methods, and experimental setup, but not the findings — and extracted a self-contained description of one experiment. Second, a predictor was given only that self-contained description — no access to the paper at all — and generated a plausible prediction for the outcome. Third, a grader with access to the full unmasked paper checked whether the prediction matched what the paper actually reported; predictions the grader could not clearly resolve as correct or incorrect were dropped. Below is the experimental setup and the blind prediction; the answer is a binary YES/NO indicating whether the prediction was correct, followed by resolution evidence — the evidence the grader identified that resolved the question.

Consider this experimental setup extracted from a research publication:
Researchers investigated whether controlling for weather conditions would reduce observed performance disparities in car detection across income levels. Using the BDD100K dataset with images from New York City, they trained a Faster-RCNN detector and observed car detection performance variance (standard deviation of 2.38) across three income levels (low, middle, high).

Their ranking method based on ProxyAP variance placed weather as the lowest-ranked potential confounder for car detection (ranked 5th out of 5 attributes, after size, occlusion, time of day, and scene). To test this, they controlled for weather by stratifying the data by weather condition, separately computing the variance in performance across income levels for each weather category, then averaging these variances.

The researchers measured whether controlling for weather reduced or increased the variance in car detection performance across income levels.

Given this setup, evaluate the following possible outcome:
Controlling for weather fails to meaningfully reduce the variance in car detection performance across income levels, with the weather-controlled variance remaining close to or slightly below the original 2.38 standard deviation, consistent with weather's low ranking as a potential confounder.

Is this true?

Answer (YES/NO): NO